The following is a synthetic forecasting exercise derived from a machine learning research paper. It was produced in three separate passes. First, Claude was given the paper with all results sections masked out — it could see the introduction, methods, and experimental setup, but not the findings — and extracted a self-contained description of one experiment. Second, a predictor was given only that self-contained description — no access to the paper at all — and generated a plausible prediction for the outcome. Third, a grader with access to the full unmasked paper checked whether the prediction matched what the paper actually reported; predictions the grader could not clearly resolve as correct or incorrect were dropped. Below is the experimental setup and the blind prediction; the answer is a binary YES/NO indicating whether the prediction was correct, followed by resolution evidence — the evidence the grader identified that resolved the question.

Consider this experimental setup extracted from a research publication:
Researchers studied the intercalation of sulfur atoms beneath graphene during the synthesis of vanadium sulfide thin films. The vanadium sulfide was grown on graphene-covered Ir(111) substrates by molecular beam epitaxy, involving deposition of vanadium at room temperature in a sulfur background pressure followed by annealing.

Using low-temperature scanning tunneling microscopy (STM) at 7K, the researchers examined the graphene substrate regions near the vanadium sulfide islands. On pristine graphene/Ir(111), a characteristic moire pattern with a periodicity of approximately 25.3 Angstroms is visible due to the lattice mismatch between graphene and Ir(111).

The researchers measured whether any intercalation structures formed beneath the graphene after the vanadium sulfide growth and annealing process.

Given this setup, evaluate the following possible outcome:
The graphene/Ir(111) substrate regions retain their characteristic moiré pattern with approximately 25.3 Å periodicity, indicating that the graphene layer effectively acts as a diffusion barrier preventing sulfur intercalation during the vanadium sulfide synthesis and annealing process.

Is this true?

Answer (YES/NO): NO